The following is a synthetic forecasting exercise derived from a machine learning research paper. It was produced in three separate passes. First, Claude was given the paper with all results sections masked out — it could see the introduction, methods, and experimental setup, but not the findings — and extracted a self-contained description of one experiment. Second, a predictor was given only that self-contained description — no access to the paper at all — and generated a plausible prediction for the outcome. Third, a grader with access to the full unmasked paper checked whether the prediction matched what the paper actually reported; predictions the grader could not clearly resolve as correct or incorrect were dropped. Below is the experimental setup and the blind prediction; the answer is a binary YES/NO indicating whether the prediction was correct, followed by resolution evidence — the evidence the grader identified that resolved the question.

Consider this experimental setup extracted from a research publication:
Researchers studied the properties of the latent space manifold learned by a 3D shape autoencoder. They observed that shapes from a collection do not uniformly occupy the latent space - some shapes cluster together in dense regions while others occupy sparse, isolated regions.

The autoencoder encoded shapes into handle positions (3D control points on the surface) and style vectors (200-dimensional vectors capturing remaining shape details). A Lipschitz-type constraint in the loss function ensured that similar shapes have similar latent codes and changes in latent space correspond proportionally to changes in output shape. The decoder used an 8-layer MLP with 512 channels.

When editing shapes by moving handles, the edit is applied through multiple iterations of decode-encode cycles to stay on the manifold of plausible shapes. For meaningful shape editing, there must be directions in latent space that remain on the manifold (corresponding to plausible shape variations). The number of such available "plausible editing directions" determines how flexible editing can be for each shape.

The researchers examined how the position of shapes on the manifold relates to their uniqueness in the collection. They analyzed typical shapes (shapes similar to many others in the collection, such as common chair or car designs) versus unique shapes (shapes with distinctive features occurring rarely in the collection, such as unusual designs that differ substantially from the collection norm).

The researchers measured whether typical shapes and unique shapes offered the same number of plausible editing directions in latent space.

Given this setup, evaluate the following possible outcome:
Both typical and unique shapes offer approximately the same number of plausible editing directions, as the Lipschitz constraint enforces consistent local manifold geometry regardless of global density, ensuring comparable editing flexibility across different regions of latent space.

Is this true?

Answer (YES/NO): NO